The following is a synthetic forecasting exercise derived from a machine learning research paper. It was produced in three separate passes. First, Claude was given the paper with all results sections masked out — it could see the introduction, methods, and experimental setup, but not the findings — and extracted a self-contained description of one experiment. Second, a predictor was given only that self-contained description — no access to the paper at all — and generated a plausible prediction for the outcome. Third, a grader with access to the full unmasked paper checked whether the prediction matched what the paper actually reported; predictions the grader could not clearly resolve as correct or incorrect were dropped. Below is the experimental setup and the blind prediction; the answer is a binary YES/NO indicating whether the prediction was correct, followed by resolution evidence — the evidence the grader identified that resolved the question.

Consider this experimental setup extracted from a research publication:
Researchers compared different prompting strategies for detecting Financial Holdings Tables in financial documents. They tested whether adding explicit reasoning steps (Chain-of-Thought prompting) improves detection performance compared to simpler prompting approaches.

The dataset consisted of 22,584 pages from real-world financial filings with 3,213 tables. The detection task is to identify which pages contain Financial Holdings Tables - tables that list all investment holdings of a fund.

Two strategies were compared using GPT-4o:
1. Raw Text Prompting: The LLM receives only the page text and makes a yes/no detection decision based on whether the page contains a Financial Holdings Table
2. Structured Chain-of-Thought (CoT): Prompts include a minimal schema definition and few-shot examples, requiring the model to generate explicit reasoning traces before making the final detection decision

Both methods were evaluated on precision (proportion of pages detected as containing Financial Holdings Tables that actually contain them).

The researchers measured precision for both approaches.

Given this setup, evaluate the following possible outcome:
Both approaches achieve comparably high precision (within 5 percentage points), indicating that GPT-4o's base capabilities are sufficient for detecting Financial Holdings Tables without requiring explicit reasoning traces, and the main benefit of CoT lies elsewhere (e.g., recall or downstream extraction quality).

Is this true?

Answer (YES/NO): NO